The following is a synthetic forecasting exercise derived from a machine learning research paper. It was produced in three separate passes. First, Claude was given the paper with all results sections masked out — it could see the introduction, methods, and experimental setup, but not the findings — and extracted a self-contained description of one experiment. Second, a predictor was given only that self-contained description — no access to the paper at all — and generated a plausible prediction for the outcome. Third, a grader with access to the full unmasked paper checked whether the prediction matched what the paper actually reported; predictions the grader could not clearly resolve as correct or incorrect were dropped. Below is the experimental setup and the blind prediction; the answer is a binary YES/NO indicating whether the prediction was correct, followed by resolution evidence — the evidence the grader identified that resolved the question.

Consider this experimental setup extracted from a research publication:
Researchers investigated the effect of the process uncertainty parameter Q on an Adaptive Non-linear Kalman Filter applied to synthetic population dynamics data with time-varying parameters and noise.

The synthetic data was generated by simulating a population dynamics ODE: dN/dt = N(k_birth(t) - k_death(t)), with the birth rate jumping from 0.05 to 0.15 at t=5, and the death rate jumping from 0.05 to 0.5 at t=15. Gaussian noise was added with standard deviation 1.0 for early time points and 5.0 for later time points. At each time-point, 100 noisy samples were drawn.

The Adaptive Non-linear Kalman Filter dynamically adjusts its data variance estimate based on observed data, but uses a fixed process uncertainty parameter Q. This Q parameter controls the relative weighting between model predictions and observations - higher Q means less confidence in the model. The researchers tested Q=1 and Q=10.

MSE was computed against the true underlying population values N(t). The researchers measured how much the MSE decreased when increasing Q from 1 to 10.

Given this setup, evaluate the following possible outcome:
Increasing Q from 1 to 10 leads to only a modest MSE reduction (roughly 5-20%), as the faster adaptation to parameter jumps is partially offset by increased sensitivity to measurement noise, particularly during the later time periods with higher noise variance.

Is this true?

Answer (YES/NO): NO